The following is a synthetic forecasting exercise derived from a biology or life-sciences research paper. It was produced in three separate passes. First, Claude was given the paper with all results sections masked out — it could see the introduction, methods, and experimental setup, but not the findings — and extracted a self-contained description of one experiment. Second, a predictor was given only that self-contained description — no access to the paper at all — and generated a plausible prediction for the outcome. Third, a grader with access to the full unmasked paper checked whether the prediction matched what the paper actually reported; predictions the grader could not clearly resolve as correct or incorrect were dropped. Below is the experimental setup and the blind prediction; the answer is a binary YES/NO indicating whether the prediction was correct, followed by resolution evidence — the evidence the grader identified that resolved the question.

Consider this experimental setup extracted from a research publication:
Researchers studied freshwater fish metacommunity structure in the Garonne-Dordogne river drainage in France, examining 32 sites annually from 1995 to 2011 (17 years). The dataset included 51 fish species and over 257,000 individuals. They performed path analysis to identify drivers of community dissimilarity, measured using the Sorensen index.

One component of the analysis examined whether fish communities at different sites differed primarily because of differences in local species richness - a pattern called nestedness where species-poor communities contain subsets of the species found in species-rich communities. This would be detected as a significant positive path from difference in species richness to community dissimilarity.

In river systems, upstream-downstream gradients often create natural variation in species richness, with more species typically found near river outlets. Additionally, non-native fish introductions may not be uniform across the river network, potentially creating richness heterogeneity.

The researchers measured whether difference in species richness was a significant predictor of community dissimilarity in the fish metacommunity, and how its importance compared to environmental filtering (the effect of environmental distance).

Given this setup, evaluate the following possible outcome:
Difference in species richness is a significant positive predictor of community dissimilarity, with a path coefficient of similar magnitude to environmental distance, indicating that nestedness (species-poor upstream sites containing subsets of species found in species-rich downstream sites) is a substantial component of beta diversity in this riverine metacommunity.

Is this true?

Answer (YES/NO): NO